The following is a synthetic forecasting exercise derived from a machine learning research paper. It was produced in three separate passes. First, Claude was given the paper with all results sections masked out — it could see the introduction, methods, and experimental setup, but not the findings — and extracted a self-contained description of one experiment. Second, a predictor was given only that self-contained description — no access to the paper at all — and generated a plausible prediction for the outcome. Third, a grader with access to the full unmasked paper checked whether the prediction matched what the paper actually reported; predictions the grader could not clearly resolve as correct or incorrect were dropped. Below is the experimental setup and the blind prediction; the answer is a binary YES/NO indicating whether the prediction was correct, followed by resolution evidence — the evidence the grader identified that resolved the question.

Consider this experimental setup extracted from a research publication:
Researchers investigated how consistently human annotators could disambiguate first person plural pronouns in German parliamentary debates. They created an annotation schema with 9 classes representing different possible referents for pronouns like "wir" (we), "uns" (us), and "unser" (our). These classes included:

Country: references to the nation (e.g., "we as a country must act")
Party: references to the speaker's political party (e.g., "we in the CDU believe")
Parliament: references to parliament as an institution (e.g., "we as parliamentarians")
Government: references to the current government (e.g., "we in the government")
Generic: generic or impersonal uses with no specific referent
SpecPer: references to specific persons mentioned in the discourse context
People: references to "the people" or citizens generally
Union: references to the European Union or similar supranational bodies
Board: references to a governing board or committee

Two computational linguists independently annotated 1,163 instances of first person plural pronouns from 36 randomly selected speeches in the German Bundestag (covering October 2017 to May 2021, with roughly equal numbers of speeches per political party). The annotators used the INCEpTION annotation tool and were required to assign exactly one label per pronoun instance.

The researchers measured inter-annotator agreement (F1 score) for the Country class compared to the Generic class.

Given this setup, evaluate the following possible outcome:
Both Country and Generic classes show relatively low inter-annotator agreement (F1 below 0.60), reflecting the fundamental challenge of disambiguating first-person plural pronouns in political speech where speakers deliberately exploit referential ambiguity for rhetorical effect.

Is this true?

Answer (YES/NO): NO